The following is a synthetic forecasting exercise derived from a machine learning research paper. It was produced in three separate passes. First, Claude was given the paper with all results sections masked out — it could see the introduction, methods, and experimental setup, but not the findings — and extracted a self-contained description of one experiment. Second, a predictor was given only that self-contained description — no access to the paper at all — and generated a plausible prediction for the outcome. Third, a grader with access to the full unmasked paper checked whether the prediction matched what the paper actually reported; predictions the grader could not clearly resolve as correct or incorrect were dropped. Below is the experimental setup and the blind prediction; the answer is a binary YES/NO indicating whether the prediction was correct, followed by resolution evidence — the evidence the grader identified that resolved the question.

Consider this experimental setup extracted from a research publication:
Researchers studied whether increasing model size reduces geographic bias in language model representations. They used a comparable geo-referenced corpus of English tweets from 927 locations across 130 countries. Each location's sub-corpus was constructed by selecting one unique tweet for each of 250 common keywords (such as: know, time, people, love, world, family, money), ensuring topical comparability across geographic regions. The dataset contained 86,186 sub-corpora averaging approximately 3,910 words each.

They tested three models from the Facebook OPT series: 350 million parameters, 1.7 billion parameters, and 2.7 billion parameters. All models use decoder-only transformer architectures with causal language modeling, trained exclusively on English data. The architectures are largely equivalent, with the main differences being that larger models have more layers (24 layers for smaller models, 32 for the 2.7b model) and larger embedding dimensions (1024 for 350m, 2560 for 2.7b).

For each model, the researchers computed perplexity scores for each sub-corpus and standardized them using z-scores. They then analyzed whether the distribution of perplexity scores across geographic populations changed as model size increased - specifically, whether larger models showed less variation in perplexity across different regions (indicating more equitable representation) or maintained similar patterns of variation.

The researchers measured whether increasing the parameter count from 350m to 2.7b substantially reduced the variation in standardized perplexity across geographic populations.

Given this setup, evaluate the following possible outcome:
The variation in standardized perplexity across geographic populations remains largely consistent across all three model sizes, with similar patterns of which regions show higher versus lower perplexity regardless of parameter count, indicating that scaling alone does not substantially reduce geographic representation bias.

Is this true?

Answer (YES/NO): YES